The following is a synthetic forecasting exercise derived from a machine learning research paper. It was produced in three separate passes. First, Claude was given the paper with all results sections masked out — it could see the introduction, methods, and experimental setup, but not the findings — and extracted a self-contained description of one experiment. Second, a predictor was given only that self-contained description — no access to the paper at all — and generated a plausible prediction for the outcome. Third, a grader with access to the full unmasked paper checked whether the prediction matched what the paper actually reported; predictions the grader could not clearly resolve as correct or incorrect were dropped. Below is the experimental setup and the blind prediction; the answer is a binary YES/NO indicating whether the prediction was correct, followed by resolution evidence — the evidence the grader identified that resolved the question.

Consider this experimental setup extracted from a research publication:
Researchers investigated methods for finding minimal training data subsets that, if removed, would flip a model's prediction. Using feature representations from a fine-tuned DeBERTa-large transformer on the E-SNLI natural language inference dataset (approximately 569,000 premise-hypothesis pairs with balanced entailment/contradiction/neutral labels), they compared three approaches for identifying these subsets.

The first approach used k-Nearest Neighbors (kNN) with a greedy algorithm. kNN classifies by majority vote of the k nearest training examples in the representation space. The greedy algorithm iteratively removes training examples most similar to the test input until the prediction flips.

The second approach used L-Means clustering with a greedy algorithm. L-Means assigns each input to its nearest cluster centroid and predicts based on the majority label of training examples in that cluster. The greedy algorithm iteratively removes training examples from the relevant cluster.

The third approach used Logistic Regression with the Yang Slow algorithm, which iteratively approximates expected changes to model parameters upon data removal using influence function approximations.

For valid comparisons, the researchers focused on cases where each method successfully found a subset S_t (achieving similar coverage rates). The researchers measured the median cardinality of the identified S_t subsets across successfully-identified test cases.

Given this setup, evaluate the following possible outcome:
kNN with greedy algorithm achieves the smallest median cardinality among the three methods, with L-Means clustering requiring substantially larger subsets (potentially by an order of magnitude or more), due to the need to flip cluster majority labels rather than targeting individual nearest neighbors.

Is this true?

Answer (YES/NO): NO